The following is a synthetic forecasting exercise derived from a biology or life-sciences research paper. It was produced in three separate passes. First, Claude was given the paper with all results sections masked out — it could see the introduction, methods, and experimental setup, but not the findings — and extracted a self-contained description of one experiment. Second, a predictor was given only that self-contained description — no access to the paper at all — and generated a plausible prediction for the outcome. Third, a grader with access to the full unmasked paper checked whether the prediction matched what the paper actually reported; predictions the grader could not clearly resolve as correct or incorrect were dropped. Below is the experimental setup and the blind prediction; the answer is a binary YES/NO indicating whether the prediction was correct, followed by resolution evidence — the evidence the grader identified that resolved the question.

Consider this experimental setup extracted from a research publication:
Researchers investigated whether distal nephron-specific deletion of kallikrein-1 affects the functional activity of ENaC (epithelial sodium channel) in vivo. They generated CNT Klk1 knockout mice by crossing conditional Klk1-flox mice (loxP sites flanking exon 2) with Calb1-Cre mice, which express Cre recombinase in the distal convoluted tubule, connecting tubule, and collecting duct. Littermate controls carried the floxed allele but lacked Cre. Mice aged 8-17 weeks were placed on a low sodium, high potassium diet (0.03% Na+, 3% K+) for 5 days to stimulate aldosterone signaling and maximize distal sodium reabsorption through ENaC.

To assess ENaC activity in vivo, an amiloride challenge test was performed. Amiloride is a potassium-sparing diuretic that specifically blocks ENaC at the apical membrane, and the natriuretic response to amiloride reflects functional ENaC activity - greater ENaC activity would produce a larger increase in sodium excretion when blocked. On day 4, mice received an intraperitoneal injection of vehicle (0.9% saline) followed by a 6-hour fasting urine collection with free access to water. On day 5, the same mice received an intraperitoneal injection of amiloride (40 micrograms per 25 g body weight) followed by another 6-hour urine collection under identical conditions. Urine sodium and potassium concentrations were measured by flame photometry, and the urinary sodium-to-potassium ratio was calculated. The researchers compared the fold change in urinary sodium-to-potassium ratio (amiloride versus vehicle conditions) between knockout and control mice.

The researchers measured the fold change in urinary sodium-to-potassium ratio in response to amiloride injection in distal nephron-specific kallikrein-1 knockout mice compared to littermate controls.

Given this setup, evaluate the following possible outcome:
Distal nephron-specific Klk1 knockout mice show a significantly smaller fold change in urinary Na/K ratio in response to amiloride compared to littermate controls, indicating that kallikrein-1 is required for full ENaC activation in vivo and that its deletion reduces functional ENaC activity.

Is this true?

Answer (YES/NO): NO